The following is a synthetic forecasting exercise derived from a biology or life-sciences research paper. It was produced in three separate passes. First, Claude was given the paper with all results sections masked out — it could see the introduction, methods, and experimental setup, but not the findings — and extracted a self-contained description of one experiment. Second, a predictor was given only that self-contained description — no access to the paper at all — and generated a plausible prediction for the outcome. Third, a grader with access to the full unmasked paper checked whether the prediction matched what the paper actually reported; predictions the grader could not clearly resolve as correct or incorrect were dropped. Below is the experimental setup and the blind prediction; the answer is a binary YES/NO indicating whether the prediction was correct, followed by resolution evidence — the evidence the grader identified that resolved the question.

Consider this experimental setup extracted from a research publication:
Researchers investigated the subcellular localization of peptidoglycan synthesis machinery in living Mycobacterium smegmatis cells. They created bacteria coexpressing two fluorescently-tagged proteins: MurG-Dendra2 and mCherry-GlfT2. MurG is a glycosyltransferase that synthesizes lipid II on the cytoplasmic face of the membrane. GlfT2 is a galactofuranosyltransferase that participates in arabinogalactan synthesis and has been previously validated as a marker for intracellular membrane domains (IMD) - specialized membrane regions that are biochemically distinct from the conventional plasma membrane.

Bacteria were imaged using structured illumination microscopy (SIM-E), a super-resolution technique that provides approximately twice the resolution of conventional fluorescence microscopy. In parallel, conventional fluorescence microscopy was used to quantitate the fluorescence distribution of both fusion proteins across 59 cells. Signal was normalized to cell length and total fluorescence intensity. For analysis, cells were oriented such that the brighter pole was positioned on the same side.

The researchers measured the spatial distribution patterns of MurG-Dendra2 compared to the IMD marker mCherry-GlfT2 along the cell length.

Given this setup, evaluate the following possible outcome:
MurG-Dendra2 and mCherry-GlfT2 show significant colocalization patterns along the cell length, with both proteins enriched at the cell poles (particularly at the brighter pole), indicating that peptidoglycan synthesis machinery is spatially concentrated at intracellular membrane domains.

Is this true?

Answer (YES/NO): YES